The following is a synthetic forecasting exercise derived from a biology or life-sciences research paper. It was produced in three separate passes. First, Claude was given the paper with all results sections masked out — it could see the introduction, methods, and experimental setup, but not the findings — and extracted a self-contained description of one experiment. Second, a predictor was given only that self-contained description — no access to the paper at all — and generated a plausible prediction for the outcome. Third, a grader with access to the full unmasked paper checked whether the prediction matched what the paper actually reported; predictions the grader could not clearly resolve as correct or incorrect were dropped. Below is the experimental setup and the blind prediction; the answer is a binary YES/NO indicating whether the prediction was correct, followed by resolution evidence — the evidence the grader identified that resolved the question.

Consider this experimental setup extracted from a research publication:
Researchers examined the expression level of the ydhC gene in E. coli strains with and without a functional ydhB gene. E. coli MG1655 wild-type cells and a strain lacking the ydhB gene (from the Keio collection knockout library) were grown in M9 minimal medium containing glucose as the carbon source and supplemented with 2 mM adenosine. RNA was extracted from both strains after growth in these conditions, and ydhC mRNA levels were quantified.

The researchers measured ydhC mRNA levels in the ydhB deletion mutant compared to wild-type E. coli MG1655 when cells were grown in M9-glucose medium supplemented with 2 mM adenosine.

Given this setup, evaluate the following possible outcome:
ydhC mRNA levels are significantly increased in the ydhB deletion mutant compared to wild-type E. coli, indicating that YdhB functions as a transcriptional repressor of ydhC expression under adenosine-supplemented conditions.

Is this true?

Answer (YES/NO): NO